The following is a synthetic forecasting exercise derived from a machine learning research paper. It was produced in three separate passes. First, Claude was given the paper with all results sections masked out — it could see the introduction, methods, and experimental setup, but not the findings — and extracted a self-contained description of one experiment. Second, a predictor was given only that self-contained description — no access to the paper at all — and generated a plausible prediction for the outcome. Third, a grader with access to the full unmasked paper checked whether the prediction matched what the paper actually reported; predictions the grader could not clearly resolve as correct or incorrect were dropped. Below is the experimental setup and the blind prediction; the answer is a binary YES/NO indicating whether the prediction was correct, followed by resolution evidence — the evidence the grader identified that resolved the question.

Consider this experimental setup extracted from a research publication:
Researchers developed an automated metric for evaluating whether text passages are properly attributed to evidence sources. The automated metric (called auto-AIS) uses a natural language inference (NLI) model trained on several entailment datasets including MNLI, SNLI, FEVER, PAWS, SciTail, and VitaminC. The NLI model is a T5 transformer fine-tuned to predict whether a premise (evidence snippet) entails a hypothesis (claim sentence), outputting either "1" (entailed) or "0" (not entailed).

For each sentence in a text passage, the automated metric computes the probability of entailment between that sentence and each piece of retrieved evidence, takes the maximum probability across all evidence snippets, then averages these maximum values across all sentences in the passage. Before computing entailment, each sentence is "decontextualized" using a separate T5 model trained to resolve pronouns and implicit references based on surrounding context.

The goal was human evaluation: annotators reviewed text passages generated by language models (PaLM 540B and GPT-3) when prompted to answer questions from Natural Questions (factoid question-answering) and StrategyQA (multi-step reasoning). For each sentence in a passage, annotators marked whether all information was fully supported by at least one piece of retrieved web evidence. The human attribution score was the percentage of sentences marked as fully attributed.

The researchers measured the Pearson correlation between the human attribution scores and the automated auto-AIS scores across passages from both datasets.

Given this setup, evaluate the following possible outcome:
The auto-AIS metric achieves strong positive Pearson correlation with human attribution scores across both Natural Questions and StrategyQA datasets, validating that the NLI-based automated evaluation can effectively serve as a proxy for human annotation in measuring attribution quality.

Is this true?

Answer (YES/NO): YES